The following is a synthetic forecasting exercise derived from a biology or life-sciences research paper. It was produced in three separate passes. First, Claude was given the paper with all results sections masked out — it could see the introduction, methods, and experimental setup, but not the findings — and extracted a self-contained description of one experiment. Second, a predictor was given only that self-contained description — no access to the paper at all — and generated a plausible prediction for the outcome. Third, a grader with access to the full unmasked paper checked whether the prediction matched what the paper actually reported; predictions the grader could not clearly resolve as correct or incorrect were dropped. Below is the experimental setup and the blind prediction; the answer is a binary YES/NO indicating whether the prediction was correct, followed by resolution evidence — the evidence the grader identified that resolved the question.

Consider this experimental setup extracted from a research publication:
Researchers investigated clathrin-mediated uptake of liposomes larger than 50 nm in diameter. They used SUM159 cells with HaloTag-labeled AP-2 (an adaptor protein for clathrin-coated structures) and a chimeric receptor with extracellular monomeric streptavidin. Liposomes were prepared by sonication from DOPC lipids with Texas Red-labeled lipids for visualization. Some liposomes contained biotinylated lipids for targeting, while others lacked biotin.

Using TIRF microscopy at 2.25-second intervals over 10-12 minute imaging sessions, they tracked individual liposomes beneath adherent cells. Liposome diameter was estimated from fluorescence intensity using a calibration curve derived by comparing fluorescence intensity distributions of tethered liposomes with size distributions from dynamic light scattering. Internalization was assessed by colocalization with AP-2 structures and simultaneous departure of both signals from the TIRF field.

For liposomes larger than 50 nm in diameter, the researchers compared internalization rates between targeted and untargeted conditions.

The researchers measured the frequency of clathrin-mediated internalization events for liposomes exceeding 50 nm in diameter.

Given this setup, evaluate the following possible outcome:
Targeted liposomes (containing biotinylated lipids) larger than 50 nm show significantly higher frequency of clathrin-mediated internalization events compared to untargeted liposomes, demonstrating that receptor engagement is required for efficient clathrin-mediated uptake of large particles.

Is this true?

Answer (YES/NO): NO